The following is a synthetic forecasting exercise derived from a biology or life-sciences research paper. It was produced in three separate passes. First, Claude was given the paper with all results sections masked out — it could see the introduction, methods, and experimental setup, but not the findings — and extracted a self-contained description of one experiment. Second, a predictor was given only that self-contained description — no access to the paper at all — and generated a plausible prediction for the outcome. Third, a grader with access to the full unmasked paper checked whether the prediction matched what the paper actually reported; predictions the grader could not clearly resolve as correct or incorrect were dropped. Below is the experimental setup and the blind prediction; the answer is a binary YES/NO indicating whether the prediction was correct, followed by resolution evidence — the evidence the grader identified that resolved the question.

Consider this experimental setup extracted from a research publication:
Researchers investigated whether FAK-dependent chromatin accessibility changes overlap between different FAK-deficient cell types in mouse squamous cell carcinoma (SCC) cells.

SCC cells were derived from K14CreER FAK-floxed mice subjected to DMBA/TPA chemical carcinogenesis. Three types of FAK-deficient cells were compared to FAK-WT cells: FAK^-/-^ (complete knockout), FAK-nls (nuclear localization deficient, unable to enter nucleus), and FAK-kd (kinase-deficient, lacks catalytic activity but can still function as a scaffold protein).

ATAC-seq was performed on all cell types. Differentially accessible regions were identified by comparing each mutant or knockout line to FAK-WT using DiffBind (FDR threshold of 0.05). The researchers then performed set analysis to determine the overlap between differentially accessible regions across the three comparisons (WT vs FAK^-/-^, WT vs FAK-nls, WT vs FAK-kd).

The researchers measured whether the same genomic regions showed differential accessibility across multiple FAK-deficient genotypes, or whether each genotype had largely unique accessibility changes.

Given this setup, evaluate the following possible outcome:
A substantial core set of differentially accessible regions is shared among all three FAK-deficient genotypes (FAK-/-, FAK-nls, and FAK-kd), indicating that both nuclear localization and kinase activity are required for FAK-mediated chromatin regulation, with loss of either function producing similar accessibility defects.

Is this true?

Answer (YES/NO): YES